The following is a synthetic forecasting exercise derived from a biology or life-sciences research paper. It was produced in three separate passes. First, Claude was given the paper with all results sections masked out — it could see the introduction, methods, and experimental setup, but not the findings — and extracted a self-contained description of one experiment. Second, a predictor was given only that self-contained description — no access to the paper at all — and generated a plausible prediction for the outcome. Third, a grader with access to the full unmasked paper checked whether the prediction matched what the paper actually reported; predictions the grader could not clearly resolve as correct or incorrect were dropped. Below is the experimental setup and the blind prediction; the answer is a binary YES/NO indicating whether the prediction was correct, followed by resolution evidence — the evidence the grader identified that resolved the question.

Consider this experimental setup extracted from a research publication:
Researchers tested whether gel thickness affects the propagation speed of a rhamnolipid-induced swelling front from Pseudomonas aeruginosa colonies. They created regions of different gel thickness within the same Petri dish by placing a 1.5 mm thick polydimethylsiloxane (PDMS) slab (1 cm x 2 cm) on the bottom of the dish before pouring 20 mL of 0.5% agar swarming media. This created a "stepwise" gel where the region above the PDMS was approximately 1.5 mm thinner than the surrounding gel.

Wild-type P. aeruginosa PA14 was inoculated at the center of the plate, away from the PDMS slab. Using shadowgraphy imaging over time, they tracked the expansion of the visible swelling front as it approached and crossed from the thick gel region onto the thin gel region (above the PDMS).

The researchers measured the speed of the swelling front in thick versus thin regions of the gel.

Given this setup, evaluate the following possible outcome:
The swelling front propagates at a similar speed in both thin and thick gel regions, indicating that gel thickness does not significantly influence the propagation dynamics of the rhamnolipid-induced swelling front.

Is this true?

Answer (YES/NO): NO